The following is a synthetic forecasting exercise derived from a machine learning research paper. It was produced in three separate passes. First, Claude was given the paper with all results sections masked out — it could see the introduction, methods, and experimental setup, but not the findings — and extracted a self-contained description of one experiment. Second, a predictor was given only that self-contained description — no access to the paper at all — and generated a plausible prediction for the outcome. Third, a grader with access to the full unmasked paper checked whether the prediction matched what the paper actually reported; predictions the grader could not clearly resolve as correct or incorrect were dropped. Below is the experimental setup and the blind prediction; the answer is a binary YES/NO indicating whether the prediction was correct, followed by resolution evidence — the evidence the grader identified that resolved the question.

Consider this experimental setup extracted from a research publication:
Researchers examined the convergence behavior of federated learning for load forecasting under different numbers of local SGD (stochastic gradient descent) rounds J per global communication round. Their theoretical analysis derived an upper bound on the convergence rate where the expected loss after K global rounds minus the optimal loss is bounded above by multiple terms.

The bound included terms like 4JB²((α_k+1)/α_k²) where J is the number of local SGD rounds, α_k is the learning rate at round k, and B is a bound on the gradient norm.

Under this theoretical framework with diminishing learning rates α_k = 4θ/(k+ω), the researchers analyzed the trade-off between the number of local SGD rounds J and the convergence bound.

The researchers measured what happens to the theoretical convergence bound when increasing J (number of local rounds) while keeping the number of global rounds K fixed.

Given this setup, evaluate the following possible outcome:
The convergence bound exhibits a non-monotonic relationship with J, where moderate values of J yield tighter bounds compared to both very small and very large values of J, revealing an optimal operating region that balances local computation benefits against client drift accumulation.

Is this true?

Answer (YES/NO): NO